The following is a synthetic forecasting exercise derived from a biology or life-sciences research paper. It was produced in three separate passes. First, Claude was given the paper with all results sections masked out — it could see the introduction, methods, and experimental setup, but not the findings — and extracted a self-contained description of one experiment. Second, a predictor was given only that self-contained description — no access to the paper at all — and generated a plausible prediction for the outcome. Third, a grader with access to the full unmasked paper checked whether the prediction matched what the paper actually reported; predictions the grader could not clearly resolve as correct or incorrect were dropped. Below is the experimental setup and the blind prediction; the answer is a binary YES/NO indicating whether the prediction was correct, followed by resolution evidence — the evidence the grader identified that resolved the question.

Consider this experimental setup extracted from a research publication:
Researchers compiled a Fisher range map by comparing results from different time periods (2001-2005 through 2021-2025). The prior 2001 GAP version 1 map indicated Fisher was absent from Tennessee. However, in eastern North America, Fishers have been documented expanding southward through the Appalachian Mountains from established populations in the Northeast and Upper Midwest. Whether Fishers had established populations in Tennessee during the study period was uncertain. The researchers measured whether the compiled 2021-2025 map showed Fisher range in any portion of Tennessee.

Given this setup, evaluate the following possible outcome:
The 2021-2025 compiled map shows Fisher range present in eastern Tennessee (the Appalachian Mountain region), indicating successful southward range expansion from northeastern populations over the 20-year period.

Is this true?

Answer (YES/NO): NO